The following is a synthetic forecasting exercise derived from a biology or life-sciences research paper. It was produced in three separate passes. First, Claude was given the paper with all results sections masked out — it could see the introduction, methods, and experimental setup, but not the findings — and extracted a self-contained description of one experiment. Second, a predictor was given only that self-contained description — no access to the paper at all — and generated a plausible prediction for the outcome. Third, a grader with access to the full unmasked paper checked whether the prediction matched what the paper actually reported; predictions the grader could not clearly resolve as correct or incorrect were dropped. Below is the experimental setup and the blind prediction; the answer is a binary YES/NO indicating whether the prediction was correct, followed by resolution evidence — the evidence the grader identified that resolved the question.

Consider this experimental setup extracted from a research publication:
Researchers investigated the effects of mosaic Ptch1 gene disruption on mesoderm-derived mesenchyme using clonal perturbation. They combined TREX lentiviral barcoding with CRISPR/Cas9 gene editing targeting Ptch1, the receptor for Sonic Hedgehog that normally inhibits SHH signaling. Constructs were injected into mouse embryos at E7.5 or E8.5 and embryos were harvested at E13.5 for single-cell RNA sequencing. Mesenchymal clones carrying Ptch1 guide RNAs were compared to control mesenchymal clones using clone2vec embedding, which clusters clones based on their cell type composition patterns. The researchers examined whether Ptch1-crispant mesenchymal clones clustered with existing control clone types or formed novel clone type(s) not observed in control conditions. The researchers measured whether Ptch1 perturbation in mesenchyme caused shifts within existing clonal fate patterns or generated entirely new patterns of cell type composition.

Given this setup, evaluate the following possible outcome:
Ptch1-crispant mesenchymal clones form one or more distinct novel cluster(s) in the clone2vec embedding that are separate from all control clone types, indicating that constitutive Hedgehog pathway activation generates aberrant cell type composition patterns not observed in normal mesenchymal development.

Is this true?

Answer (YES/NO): YES